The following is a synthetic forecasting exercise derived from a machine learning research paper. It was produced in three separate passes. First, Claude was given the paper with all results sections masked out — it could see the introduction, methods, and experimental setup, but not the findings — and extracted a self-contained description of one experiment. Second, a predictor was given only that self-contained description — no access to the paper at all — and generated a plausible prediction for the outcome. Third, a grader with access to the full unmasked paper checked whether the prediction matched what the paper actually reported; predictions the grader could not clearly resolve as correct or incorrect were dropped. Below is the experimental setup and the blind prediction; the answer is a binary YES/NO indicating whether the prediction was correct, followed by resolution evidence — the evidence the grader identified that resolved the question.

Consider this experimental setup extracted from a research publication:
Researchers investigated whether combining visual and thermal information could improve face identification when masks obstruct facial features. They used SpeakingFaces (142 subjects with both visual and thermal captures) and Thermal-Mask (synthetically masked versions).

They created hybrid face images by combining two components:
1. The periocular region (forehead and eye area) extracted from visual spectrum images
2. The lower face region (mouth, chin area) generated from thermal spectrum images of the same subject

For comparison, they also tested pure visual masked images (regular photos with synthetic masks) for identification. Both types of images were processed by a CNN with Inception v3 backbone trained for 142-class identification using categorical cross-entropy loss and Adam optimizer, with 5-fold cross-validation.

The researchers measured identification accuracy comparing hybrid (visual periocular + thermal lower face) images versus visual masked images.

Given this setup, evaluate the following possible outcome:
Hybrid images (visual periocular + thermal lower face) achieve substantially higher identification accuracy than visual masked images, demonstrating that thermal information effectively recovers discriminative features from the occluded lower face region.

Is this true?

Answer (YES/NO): NO